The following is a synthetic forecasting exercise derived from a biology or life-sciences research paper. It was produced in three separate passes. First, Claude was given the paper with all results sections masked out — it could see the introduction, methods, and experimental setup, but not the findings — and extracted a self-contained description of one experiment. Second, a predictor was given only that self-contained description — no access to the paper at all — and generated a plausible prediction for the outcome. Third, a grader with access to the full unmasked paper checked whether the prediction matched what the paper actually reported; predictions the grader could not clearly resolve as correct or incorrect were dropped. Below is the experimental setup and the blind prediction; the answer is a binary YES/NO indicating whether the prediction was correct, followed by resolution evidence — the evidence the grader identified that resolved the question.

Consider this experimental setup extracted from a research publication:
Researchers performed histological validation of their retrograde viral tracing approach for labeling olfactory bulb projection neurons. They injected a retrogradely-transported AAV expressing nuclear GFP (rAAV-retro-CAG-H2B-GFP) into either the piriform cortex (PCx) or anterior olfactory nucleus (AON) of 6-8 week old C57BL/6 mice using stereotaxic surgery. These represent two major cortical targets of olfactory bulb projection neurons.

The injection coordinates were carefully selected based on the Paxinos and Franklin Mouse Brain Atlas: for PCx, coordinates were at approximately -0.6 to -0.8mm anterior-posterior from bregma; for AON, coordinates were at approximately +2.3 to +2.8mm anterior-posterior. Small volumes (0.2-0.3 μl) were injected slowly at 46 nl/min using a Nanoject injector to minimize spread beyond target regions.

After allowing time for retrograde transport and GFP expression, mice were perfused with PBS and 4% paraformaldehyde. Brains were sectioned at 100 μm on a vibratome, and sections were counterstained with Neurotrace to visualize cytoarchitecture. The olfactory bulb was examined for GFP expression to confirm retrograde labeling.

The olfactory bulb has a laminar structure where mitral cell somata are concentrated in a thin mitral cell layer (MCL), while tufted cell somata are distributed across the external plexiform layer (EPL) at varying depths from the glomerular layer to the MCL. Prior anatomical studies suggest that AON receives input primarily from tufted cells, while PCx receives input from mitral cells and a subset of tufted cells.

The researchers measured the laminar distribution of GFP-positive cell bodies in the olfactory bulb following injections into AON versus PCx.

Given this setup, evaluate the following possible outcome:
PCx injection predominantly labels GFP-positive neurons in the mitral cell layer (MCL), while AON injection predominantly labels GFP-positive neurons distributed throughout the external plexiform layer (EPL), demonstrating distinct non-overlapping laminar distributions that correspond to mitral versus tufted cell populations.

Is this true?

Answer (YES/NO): YES